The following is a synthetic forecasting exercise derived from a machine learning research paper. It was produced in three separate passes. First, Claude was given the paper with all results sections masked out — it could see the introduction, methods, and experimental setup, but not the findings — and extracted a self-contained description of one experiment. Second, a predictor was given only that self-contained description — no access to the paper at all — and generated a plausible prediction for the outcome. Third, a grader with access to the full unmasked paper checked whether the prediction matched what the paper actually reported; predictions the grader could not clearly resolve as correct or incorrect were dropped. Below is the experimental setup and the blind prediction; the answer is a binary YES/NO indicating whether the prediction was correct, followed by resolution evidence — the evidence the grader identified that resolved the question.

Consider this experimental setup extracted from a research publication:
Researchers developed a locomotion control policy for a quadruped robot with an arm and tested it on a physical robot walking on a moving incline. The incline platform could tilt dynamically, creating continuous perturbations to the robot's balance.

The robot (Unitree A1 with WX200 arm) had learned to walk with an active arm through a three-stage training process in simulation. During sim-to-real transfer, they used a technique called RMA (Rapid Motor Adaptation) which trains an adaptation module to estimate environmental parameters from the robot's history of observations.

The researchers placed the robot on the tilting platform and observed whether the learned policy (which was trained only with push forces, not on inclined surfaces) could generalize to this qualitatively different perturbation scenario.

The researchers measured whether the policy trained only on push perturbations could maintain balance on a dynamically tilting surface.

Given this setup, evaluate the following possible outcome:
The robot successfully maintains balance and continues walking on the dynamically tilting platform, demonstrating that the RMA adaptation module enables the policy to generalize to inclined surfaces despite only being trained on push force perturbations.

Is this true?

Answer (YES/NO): YES